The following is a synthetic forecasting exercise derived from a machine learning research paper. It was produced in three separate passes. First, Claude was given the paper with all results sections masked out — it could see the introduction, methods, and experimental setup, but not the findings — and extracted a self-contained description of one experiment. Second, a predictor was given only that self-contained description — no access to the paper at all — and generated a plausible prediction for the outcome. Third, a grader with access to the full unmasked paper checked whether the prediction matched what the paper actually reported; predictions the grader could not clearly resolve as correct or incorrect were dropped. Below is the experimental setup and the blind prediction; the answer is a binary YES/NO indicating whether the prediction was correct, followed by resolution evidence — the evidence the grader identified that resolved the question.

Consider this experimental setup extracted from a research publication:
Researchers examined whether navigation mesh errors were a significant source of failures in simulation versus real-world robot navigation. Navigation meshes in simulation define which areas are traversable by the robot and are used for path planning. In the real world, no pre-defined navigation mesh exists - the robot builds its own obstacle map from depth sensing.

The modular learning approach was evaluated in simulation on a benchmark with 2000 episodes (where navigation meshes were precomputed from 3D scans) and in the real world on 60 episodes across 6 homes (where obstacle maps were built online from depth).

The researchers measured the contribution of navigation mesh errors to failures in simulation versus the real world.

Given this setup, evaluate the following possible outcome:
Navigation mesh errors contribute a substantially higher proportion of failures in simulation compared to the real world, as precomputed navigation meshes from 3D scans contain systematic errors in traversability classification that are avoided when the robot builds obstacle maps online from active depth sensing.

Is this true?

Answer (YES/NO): YES